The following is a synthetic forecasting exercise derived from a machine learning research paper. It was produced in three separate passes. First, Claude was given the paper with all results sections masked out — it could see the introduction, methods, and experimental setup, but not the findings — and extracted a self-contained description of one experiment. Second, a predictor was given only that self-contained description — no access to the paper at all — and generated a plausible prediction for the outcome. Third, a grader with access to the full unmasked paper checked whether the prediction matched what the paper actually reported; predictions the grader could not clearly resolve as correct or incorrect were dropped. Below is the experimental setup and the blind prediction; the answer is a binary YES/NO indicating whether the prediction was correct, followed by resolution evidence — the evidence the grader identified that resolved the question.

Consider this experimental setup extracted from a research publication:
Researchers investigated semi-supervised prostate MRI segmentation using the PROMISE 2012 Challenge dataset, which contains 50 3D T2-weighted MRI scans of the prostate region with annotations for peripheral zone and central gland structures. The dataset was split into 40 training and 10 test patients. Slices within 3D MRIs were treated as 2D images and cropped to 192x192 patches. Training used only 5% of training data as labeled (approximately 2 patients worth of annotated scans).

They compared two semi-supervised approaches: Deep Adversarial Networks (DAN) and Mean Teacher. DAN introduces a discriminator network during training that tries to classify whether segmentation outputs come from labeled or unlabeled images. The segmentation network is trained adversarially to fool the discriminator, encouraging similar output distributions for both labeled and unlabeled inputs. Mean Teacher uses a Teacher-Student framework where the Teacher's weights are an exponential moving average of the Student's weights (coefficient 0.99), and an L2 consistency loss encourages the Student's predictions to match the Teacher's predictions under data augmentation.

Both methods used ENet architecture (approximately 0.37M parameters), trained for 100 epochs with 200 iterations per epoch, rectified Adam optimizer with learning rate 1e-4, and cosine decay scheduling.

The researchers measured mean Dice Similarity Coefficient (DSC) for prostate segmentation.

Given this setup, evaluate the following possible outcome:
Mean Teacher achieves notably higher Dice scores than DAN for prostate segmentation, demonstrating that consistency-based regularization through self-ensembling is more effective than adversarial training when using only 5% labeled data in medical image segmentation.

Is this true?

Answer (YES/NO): YES